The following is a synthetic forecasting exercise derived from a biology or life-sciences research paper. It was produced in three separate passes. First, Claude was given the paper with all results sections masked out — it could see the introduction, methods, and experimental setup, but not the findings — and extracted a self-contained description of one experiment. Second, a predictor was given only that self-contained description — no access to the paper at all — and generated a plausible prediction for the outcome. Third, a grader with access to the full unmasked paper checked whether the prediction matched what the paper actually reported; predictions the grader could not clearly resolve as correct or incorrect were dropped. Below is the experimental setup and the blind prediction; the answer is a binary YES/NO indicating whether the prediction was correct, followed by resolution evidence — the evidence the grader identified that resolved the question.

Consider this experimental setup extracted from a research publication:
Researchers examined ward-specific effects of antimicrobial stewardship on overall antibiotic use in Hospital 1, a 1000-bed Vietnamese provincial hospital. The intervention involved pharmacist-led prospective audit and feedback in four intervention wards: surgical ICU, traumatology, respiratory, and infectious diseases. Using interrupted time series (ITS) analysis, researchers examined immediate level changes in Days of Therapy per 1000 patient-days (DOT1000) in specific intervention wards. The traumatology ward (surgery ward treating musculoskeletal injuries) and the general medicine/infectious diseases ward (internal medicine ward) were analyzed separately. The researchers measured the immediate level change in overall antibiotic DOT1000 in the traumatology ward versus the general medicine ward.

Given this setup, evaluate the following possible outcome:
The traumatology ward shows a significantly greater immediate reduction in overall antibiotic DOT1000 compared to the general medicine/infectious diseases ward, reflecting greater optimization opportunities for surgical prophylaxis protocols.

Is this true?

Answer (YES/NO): YES